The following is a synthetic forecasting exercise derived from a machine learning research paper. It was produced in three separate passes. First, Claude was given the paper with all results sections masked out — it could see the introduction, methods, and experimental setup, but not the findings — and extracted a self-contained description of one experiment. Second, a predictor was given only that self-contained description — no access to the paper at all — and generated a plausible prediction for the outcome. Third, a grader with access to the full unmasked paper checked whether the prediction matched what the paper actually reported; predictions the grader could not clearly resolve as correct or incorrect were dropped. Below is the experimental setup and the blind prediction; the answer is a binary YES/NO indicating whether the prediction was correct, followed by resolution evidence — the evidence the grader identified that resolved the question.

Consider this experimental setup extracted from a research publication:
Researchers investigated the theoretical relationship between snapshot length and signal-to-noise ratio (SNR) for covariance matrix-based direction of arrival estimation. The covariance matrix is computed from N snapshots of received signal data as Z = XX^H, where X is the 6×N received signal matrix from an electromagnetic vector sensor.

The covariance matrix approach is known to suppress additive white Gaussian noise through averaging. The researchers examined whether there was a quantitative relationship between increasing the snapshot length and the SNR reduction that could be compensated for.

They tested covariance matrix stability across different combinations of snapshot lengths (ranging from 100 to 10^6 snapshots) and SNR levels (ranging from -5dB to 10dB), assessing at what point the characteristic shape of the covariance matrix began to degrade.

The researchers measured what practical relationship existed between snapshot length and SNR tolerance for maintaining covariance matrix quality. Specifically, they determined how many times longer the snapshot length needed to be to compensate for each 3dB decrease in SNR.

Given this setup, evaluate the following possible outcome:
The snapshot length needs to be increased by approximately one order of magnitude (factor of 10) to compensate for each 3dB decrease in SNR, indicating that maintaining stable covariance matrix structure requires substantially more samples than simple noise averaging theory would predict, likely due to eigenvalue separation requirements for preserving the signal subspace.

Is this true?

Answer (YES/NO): YES